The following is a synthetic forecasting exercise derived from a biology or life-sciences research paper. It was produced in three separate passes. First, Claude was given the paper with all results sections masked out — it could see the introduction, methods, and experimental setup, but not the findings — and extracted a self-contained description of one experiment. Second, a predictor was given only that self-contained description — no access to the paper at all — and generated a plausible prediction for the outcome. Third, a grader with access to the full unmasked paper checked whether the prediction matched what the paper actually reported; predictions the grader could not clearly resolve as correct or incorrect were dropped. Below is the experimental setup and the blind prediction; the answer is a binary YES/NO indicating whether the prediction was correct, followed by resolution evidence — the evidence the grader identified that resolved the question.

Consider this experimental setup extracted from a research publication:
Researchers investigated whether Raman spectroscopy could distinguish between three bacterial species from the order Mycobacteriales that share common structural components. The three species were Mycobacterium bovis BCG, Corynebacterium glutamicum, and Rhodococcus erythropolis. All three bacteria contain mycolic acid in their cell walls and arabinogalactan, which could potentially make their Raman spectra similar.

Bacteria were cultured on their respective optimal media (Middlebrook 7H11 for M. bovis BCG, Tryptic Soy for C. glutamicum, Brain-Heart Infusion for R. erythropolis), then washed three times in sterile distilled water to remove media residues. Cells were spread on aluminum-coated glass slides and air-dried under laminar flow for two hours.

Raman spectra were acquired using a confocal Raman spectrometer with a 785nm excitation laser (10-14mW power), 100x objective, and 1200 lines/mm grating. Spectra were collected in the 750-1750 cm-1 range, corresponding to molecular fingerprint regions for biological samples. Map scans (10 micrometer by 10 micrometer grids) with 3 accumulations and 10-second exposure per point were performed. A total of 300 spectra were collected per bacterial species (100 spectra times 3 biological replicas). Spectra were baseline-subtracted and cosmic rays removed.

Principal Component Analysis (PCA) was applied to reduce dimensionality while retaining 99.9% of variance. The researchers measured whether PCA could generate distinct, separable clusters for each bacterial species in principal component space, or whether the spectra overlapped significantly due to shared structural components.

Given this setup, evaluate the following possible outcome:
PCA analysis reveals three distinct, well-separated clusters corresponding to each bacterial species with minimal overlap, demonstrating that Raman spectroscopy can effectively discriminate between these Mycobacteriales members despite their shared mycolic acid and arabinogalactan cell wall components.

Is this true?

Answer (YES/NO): NO